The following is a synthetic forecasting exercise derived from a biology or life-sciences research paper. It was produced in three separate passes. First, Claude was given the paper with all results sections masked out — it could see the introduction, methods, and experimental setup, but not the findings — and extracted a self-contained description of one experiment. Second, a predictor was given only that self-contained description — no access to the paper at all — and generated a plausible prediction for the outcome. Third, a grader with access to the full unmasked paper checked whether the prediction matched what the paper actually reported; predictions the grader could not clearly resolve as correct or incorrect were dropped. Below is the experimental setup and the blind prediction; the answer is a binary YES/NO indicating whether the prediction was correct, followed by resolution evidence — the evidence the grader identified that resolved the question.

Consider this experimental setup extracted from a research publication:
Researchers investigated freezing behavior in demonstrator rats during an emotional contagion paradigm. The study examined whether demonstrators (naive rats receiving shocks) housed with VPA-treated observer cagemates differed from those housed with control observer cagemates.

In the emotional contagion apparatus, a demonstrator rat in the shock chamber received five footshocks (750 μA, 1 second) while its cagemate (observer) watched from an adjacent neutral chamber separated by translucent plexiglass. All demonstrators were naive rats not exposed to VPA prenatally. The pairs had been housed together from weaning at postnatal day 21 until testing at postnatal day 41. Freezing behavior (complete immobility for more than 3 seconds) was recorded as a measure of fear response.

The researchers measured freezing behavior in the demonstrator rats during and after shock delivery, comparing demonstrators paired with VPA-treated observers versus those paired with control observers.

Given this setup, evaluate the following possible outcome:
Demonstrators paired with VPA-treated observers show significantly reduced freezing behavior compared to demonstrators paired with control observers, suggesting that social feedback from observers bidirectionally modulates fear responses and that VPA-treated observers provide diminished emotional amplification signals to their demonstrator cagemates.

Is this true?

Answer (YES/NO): NO